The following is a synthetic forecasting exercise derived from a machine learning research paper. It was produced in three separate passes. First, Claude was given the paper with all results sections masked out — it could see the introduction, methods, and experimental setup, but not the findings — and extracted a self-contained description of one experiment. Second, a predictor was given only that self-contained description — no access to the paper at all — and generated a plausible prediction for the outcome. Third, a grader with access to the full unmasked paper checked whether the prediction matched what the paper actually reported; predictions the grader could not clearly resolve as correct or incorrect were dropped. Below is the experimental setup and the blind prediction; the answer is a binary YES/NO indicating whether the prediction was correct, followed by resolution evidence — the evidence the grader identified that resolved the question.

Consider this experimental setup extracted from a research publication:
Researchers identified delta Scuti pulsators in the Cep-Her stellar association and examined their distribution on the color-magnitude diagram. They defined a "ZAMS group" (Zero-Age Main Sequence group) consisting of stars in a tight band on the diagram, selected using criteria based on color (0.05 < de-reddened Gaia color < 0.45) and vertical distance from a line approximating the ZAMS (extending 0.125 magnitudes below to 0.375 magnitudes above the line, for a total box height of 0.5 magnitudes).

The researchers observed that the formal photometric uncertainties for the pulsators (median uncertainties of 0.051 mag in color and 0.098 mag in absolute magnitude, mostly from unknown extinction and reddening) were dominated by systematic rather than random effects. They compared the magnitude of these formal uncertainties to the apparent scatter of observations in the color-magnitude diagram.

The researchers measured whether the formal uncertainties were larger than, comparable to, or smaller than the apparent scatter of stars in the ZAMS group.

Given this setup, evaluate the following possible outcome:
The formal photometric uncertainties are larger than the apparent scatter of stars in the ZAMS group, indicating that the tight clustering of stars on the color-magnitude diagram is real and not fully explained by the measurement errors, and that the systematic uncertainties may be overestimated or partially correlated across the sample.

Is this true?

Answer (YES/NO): YES